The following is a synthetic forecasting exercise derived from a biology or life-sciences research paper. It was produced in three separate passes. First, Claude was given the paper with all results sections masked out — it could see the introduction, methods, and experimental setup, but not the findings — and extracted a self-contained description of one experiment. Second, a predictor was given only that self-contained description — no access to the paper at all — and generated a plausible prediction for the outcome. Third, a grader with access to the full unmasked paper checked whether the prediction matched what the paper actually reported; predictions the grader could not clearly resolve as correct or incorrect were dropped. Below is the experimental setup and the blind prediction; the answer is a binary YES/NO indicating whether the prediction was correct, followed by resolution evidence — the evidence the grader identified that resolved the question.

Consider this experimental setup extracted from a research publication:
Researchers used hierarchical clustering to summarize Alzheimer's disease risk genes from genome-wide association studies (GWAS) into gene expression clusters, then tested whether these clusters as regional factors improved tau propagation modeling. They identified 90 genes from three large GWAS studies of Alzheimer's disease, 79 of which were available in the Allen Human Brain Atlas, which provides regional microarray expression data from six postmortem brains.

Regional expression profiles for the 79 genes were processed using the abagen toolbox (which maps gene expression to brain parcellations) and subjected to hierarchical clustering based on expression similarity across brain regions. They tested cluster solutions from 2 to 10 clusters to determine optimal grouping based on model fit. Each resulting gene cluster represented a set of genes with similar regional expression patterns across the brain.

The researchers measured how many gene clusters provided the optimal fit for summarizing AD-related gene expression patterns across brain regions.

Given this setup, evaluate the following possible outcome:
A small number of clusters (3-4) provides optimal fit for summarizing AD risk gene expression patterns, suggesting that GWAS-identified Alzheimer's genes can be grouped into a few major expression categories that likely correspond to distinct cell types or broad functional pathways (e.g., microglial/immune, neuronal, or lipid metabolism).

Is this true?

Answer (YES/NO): NO